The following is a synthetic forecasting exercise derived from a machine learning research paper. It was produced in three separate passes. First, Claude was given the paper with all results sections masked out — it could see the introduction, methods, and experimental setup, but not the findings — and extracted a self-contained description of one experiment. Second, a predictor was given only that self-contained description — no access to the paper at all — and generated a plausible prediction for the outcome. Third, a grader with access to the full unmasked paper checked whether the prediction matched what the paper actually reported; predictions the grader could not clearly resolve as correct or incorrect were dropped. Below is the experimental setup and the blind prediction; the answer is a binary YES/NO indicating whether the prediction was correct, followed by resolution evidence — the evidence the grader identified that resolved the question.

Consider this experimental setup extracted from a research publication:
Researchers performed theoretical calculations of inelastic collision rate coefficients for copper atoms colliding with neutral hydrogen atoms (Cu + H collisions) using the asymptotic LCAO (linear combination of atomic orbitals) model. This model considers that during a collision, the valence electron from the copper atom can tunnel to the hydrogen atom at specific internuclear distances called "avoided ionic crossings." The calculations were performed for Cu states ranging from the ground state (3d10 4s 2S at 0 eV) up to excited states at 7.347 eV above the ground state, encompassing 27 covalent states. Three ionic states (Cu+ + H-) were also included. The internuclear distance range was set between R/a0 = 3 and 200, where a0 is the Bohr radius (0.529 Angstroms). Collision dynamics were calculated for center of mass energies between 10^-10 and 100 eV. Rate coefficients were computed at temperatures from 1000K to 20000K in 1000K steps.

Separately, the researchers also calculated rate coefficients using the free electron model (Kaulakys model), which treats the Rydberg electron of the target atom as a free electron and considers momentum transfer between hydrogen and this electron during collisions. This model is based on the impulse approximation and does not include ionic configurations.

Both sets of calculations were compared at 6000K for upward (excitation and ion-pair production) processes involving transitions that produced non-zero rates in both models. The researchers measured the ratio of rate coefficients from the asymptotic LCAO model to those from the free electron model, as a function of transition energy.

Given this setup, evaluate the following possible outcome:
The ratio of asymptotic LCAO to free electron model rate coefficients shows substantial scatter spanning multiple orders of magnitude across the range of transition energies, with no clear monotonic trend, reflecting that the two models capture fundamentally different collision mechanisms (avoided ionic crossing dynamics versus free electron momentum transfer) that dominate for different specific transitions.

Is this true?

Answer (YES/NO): NO